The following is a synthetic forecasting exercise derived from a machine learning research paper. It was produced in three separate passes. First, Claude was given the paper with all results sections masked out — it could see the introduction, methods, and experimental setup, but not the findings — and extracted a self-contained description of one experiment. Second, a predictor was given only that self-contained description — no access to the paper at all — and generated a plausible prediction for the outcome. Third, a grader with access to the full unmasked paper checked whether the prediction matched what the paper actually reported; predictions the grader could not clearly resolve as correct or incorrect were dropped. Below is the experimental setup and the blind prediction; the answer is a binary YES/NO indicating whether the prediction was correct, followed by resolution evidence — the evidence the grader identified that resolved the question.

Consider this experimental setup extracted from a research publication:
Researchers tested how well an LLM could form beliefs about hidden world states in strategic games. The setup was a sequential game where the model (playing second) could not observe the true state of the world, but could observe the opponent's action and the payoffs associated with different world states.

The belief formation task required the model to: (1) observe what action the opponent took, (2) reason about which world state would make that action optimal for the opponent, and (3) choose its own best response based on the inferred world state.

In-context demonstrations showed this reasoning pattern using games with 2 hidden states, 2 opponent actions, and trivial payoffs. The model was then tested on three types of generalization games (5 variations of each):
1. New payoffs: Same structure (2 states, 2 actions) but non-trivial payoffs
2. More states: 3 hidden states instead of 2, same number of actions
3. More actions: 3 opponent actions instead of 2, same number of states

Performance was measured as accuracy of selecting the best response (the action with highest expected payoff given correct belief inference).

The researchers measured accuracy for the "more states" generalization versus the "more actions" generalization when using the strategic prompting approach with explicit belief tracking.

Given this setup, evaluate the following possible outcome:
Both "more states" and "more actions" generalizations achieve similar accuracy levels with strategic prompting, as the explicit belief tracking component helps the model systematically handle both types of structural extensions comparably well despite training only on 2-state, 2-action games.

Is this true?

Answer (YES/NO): NO